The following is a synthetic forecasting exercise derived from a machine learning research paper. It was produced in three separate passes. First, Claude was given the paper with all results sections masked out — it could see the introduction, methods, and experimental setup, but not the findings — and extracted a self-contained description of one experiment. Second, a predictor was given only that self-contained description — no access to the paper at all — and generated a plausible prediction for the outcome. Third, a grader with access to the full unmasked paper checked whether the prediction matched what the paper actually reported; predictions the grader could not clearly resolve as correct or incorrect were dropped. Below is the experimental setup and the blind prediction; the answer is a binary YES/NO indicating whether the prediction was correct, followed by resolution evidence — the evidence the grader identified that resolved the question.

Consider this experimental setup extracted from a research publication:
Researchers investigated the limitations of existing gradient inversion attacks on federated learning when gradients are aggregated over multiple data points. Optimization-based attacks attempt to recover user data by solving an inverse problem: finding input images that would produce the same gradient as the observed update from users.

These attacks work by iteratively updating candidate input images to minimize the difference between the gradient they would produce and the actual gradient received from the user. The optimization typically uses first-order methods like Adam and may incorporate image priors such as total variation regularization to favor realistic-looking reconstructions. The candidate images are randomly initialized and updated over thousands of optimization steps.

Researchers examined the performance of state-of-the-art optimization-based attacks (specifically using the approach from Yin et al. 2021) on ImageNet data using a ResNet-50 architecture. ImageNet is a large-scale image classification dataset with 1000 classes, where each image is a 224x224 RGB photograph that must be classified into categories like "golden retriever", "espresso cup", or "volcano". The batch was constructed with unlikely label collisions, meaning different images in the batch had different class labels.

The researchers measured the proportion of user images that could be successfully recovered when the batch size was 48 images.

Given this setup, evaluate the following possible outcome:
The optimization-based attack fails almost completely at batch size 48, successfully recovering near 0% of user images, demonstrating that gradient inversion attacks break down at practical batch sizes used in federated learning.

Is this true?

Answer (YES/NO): NO